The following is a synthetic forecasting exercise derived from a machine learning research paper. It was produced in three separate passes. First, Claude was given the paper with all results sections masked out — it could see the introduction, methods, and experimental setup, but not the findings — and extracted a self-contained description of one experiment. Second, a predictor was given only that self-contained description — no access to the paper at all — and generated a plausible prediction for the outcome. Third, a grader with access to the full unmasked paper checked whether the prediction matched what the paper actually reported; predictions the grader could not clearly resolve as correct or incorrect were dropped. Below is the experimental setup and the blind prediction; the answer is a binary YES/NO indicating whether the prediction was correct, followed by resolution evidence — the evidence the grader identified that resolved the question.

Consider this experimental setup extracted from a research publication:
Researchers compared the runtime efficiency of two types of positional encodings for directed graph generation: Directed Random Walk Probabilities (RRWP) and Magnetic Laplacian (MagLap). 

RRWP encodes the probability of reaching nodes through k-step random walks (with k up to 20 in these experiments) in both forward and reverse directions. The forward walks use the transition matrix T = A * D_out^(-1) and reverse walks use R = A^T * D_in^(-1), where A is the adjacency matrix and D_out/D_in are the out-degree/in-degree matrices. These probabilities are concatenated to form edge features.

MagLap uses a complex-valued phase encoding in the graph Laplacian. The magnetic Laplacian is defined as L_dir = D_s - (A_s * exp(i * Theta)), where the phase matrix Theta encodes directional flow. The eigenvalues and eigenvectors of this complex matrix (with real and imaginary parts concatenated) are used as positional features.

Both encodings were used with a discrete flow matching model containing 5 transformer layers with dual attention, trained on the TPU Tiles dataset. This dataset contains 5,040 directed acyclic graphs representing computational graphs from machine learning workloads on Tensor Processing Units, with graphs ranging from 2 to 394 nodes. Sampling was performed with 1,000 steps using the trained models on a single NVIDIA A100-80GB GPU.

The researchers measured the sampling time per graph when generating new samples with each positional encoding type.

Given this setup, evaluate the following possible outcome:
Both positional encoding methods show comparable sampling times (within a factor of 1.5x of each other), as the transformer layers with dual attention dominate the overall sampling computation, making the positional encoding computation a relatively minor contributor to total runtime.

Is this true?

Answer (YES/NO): NO